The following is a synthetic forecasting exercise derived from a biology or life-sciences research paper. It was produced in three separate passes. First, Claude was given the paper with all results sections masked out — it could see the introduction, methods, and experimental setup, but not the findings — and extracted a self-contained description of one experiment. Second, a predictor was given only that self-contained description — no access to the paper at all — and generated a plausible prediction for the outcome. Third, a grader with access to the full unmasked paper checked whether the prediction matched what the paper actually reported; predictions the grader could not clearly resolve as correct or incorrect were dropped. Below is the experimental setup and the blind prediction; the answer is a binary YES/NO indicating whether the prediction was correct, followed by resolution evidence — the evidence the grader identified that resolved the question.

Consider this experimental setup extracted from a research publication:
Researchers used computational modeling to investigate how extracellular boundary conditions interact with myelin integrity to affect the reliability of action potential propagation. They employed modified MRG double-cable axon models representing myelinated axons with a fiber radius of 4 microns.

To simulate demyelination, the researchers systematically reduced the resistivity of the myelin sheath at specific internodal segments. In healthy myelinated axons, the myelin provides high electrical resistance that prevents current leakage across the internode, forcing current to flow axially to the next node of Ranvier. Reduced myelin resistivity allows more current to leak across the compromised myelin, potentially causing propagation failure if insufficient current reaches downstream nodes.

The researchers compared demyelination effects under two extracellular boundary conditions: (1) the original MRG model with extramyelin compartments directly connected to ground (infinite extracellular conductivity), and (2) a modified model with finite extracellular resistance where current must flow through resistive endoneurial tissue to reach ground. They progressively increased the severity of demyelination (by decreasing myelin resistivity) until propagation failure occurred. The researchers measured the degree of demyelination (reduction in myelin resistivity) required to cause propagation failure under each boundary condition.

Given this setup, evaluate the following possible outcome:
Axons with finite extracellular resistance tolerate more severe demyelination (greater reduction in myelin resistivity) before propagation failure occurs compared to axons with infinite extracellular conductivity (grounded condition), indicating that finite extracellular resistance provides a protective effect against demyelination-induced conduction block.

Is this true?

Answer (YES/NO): YES